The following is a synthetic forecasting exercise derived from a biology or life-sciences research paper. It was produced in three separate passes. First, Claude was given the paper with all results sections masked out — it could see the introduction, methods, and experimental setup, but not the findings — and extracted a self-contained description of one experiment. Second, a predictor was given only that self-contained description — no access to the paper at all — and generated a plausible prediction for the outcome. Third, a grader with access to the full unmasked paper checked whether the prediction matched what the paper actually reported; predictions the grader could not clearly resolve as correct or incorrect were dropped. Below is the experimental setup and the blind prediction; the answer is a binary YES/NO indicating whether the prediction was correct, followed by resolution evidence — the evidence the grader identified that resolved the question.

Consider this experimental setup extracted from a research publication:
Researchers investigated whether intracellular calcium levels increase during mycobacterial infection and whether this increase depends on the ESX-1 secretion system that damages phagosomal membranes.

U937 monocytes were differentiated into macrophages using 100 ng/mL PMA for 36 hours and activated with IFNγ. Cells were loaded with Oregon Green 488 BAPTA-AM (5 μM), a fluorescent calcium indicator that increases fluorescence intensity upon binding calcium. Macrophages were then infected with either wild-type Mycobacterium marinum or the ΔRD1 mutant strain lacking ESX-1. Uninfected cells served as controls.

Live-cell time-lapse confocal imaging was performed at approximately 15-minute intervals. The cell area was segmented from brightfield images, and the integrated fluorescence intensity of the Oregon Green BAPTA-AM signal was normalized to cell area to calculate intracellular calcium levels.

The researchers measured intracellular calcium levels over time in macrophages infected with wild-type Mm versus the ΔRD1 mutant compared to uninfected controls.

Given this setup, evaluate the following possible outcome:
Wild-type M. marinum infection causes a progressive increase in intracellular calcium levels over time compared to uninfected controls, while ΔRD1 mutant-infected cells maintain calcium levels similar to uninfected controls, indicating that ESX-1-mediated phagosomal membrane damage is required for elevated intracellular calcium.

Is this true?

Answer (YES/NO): YES